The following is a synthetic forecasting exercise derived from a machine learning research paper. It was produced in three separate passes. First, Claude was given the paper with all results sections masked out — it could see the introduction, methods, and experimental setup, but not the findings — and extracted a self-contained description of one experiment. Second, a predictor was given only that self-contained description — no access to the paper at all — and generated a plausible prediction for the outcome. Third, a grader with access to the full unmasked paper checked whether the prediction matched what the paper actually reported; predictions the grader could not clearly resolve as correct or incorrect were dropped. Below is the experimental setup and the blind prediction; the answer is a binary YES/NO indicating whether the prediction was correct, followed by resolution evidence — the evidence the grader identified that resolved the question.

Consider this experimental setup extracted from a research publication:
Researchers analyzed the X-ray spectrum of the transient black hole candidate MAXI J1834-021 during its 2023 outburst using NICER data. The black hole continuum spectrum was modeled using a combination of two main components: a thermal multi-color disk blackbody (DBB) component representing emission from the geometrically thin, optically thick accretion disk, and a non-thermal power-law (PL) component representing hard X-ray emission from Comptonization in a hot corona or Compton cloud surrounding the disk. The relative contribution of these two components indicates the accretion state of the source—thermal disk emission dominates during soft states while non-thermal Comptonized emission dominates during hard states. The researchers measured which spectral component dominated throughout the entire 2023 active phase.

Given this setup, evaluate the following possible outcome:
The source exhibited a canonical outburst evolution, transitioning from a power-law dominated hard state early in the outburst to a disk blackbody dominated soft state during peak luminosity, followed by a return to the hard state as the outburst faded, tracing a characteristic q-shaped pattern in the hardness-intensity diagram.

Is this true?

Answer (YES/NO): NO